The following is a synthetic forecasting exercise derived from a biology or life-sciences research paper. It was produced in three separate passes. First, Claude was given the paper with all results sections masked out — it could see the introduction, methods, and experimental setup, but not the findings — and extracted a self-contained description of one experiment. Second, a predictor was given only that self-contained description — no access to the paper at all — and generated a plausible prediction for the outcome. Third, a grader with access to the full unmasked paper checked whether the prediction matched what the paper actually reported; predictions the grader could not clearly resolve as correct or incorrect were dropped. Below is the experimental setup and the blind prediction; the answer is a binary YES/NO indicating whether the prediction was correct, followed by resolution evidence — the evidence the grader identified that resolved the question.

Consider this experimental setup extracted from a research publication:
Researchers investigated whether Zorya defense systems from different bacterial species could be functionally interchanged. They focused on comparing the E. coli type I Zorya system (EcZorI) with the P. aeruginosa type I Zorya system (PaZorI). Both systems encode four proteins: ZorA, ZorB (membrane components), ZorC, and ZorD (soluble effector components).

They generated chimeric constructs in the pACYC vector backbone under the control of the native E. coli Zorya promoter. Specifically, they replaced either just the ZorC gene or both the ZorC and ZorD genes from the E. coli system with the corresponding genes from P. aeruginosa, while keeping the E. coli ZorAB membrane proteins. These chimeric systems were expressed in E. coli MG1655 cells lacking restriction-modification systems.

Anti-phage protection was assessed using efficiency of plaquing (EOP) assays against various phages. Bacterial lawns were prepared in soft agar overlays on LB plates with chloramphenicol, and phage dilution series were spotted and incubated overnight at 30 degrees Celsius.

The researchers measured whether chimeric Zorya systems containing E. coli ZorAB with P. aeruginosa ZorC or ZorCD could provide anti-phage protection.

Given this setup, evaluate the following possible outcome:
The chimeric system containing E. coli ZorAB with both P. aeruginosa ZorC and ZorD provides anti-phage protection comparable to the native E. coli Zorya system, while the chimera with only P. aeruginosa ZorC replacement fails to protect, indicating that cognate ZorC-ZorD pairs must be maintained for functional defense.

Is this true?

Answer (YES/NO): NO